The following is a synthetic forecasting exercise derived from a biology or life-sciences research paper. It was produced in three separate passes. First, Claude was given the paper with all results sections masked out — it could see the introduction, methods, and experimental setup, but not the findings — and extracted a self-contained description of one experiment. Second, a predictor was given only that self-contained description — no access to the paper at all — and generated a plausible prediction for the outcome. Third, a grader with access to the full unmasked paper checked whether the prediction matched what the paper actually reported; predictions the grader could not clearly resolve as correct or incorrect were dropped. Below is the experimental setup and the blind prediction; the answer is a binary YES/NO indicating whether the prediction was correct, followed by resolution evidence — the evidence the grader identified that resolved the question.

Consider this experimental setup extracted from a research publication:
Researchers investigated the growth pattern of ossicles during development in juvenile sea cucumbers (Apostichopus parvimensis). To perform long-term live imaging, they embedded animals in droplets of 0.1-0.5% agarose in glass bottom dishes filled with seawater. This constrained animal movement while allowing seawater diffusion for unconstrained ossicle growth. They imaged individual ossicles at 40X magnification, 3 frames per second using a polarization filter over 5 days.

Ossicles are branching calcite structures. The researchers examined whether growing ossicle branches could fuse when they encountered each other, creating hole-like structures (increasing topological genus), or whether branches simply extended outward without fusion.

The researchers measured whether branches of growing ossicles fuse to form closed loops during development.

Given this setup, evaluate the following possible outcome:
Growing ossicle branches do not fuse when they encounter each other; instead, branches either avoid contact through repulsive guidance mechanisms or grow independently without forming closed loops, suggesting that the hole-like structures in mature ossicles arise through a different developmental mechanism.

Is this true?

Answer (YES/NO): NO